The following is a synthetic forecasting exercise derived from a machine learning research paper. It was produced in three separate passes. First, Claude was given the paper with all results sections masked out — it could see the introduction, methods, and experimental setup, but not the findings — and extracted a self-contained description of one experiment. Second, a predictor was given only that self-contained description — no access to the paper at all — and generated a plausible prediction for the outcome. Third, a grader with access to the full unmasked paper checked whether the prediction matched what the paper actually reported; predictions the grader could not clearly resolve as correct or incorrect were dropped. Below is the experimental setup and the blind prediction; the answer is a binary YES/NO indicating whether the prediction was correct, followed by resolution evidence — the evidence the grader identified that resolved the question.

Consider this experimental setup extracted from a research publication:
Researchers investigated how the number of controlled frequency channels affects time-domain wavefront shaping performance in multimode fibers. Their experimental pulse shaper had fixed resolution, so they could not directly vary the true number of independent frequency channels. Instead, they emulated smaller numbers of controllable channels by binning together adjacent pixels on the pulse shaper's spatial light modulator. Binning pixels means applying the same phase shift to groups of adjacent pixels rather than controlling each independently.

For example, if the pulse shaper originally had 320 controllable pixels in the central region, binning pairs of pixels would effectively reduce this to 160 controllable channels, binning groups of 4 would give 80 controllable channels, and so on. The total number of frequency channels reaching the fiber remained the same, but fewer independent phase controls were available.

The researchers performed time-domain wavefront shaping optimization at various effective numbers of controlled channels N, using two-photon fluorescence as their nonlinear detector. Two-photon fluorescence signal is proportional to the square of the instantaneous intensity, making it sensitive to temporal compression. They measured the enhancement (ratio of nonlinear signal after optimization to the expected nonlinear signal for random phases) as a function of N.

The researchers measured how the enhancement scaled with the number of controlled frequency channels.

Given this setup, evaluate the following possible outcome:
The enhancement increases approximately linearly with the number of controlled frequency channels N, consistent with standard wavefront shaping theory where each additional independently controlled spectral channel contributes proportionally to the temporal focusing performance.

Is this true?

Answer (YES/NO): YES